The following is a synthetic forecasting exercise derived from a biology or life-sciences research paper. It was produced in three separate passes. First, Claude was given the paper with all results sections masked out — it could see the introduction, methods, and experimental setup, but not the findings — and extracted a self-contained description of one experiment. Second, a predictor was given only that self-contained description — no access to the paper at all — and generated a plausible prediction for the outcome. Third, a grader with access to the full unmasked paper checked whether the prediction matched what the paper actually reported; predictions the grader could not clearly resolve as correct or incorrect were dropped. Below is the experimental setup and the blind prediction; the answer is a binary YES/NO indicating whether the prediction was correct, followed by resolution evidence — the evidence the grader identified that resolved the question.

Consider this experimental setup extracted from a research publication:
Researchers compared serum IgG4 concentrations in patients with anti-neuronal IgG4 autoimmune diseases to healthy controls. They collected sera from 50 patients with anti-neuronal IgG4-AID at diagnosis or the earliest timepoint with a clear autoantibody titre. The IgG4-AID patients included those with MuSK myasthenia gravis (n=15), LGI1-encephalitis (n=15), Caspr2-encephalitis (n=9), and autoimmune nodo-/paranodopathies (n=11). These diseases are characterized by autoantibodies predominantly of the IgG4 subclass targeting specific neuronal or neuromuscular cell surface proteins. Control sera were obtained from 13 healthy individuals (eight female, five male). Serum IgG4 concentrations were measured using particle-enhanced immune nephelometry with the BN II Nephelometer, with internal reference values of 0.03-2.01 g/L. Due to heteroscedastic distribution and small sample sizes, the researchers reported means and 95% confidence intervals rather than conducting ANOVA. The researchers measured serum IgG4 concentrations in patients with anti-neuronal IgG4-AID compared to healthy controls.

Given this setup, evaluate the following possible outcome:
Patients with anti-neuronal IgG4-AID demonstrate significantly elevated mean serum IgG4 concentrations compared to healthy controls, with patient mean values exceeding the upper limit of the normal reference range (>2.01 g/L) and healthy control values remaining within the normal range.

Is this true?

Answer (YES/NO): NO